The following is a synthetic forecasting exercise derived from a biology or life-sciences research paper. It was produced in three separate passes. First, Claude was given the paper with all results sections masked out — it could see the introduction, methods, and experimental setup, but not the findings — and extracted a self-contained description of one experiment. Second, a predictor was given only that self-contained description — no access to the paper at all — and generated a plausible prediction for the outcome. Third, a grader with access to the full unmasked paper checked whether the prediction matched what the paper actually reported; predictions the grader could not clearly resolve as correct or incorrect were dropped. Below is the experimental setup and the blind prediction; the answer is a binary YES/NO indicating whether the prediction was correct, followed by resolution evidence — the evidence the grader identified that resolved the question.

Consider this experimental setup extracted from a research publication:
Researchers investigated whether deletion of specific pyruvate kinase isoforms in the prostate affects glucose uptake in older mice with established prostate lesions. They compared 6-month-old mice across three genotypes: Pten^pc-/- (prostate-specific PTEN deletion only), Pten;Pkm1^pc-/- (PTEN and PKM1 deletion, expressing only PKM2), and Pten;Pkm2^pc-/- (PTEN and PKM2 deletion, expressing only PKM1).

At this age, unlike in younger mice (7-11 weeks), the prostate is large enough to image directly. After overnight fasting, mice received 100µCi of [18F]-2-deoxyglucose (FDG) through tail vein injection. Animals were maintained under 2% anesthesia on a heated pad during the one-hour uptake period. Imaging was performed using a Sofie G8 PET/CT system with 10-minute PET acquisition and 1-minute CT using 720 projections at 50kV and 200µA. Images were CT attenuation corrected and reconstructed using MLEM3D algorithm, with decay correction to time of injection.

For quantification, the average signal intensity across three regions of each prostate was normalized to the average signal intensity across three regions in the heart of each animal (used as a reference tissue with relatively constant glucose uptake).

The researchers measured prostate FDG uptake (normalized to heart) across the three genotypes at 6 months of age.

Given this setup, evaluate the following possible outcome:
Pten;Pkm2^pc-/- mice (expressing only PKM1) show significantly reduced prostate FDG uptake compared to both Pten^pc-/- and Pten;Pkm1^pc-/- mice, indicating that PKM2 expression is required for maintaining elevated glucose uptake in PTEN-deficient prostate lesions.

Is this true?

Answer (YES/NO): YES